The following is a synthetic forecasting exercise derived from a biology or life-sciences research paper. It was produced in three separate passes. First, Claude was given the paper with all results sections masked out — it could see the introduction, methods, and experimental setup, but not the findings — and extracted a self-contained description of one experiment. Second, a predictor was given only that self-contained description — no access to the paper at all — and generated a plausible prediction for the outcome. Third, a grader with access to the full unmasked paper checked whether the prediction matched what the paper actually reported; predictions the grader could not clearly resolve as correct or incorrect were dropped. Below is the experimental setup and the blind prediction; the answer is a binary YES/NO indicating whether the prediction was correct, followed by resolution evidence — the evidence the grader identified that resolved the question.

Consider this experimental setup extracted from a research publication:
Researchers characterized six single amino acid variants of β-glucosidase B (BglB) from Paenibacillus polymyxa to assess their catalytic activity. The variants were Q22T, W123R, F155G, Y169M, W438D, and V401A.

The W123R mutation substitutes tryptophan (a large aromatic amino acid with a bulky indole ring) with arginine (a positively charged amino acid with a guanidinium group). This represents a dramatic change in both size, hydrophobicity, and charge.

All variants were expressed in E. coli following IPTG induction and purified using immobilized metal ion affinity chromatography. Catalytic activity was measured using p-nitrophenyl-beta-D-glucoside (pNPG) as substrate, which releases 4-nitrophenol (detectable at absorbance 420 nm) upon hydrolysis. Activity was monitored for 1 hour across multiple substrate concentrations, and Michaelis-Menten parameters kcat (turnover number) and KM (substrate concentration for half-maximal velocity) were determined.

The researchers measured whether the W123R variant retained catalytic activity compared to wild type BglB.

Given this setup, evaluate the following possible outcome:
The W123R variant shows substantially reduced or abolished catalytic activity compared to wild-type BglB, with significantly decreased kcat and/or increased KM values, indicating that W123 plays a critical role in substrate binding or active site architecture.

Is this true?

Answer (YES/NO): YES